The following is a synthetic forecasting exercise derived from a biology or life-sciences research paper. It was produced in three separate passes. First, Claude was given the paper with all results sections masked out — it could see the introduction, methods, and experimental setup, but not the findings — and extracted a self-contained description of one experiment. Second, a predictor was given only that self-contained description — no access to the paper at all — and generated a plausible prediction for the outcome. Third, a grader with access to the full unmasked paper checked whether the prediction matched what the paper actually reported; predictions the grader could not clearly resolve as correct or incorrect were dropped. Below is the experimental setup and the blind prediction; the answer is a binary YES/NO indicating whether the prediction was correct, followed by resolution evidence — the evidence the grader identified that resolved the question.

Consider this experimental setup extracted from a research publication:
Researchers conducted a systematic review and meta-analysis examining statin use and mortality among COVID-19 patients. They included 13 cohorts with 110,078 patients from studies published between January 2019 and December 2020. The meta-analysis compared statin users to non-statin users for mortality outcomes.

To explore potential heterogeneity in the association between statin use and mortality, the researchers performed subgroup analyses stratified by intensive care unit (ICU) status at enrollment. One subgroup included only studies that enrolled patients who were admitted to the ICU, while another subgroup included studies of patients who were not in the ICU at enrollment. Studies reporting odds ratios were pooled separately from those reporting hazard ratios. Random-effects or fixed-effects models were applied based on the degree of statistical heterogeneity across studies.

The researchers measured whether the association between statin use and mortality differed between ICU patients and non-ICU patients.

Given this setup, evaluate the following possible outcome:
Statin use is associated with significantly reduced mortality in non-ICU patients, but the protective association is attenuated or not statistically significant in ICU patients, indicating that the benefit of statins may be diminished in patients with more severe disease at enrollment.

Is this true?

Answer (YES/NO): YES